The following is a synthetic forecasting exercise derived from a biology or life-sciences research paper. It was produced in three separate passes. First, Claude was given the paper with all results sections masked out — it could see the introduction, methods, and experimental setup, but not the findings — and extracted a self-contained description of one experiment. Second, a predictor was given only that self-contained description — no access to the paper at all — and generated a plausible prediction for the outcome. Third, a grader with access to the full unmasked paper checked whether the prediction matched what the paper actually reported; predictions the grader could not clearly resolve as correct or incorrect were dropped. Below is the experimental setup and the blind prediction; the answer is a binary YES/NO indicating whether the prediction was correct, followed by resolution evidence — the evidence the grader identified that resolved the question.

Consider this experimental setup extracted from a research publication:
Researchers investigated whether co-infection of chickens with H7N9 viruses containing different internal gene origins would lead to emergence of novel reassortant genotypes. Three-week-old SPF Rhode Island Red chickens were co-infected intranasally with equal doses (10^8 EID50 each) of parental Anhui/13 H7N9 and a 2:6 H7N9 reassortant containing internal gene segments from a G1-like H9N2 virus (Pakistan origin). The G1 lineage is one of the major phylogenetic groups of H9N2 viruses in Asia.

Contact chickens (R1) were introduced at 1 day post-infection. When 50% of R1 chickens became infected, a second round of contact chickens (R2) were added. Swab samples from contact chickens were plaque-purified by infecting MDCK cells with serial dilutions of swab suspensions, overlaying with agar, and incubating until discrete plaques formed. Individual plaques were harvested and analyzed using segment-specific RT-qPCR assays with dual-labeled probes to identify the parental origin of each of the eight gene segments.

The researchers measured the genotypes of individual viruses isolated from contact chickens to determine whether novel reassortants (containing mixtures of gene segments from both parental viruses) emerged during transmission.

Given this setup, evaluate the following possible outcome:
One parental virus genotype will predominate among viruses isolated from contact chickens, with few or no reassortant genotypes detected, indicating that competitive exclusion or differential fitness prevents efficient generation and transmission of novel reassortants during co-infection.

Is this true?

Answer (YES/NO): YES